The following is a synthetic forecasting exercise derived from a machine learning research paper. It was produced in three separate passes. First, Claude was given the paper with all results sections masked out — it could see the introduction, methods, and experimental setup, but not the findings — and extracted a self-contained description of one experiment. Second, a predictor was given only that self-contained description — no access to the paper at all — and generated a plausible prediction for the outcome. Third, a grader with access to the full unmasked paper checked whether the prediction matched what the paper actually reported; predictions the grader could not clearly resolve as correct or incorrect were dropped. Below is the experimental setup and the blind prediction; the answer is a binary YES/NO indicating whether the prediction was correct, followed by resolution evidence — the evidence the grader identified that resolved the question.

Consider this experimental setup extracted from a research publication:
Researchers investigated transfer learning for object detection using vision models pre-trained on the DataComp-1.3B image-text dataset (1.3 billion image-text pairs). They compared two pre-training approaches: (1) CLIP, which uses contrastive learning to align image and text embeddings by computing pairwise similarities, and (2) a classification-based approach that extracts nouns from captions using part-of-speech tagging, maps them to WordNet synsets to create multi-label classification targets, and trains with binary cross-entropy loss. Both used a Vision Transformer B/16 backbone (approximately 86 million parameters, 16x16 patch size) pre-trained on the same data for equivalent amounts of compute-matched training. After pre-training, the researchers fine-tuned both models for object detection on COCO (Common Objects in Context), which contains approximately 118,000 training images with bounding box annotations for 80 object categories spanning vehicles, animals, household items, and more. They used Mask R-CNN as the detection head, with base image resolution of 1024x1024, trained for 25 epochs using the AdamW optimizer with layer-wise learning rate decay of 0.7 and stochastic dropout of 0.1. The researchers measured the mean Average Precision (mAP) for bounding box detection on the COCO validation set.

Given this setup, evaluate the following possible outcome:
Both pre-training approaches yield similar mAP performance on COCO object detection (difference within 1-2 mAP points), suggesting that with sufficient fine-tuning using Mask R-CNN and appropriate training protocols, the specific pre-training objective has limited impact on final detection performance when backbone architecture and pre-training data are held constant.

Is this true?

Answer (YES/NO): YES